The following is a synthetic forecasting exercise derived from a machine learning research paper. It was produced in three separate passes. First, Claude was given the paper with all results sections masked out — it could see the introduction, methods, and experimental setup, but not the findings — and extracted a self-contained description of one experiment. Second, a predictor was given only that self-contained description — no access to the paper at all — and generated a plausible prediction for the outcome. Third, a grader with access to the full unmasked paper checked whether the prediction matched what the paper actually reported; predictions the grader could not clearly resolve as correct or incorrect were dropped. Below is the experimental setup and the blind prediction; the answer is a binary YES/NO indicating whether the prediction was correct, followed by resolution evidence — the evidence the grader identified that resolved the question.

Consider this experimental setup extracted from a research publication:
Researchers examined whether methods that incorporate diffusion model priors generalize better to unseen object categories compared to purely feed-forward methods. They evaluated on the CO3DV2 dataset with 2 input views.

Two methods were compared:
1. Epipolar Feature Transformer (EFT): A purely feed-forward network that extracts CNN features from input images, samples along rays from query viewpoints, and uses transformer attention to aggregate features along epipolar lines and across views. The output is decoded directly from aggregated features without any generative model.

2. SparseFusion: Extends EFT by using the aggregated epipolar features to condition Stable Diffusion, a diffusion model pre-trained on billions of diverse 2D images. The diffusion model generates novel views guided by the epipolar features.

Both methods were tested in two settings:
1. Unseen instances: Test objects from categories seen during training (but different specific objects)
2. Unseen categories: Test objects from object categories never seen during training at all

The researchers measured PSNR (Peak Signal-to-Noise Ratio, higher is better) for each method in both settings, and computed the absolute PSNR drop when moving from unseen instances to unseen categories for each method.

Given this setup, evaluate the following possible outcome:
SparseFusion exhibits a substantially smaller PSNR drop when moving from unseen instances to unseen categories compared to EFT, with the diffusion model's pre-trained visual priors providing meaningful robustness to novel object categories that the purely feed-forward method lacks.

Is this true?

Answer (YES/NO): NO